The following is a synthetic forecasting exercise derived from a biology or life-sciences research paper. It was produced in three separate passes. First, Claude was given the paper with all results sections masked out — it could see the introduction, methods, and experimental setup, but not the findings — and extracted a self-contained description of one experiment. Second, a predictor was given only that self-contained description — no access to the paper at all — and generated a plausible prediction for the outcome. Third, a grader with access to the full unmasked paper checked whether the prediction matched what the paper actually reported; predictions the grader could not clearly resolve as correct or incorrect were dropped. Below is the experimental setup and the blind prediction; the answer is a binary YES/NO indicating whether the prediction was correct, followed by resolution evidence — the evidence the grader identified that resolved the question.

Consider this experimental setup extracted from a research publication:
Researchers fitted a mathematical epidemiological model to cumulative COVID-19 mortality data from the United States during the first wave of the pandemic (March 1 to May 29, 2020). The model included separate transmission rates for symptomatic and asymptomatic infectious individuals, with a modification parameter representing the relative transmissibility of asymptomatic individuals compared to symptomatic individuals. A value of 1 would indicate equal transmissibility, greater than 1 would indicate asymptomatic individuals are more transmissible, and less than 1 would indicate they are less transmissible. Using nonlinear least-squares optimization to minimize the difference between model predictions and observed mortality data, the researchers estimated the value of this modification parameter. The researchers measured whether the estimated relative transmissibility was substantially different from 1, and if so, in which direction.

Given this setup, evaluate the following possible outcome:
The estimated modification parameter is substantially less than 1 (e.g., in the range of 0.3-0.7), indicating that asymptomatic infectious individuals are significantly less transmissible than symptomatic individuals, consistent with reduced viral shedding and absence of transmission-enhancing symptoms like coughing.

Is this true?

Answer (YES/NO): NO